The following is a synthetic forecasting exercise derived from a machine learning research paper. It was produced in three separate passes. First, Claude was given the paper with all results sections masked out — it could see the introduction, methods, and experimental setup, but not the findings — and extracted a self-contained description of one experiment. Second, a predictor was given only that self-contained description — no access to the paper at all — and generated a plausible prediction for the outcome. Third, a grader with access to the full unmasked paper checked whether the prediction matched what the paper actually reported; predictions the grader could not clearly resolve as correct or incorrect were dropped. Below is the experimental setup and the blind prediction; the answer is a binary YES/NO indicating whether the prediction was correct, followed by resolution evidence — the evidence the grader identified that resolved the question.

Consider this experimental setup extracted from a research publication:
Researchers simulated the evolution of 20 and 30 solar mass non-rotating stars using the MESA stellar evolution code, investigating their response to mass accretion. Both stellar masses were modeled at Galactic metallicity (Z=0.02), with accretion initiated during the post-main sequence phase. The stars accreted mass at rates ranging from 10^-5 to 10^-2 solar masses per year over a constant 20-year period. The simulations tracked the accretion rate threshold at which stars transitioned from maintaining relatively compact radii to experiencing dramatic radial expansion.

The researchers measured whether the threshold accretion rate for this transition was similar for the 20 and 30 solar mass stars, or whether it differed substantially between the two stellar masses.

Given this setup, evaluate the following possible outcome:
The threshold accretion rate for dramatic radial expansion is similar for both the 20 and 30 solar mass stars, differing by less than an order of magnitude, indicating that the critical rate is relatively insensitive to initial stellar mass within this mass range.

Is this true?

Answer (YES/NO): YES